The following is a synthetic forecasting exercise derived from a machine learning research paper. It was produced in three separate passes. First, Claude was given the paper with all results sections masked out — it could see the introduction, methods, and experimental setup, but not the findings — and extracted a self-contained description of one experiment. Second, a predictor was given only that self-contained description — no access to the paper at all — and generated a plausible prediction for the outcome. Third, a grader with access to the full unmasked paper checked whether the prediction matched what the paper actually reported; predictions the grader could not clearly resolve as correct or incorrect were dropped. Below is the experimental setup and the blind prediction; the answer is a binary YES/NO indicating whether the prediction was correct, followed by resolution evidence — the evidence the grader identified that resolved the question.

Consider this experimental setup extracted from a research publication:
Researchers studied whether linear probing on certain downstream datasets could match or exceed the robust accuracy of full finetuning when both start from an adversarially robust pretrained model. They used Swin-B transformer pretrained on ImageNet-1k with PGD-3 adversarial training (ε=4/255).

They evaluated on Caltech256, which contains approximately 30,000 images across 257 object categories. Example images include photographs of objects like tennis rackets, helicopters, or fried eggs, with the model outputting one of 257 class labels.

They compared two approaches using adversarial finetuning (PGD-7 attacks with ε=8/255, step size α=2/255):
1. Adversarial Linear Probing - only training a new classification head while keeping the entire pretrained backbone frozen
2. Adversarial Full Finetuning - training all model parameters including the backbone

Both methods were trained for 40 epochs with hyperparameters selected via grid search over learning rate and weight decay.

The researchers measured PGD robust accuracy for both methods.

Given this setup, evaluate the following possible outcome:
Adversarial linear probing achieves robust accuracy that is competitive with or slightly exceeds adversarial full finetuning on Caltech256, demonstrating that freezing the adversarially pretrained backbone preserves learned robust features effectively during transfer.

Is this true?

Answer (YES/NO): YES